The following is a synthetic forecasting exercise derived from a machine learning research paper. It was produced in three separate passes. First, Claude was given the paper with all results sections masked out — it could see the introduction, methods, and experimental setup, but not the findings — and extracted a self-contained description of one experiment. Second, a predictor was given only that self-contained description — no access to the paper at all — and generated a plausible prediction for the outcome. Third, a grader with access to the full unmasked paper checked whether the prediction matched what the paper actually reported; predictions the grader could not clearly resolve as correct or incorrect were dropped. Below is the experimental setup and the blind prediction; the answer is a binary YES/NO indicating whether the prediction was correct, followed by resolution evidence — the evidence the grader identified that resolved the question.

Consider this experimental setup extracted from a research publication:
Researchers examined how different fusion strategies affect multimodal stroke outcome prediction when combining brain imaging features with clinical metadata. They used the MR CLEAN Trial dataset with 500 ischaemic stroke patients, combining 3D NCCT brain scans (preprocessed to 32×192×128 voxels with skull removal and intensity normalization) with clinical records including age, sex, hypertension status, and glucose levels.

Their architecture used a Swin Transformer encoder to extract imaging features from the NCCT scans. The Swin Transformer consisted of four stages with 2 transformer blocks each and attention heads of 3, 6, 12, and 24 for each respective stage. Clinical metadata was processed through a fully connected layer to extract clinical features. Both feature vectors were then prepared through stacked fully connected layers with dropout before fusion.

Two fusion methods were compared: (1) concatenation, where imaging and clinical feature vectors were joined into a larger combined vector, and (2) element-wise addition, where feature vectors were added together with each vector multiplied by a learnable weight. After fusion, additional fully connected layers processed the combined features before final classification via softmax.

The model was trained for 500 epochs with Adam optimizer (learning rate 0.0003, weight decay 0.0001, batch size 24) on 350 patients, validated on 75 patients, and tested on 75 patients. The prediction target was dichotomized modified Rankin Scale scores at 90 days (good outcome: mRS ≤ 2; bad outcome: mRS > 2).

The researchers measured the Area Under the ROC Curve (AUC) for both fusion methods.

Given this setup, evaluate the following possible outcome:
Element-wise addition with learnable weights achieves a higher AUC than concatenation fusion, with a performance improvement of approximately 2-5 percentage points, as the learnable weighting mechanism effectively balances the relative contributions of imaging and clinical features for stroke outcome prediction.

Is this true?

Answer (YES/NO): YES